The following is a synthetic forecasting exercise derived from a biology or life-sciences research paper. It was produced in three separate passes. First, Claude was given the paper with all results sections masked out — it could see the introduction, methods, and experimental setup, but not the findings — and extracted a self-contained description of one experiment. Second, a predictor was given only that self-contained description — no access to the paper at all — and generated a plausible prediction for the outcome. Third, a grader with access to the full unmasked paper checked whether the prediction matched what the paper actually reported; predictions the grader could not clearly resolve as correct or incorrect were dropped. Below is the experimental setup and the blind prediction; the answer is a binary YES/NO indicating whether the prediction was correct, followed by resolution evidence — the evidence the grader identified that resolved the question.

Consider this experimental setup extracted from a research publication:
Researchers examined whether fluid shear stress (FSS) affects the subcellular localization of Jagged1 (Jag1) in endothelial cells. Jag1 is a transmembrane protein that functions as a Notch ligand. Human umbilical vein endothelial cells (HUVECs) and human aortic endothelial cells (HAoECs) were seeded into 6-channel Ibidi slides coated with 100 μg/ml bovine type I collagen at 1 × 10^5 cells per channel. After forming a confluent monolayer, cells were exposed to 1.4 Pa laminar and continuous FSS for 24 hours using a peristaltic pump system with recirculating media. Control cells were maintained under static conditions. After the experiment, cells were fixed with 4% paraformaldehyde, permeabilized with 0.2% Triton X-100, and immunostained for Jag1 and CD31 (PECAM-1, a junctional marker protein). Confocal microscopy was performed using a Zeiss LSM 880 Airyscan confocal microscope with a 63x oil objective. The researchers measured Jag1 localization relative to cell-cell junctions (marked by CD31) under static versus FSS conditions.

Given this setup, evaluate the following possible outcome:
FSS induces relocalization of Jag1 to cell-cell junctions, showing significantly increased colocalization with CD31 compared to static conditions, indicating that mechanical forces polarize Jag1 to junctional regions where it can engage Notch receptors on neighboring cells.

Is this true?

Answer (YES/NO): NO